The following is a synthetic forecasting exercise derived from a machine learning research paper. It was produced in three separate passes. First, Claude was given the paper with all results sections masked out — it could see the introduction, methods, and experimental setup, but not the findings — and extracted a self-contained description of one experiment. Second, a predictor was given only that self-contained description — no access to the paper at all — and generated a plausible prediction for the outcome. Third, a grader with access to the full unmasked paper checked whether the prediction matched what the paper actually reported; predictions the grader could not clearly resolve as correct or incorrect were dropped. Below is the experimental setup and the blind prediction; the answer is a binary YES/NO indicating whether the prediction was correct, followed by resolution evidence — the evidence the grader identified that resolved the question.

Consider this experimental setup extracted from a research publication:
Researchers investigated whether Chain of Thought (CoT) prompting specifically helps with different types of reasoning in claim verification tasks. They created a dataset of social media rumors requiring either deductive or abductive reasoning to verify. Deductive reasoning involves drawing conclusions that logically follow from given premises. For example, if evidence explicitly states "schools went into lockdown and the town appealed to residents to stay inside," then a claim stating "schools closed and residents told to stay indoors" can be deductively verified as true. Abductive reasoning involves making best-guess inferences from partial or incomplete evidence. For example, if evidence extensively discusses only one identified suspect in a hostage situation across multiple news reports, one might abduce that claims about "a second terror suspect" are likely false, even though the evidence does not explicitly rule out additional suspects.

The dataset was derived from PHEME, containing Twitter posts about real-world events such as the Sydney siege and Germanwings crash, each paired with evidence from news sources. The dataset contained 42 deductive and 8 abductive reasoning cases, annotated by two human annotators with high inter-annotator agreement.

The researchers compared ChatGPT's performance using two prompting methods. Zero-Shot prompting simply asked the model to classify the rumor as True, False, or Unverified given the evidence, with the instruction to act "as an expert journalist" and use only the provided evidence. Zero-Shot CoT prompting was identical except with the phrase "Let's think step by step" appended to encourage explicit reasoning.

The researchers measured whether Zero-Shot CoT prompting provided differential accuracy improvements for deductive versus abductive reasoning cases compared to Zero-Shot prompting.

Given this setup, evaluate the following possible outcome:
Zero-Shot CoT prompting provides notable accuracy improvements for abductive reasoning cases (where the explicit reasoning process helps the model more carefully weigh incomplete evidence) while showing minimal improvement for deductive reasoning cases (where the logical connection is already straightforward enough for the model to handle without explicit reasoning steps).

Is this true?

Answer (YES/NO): NO